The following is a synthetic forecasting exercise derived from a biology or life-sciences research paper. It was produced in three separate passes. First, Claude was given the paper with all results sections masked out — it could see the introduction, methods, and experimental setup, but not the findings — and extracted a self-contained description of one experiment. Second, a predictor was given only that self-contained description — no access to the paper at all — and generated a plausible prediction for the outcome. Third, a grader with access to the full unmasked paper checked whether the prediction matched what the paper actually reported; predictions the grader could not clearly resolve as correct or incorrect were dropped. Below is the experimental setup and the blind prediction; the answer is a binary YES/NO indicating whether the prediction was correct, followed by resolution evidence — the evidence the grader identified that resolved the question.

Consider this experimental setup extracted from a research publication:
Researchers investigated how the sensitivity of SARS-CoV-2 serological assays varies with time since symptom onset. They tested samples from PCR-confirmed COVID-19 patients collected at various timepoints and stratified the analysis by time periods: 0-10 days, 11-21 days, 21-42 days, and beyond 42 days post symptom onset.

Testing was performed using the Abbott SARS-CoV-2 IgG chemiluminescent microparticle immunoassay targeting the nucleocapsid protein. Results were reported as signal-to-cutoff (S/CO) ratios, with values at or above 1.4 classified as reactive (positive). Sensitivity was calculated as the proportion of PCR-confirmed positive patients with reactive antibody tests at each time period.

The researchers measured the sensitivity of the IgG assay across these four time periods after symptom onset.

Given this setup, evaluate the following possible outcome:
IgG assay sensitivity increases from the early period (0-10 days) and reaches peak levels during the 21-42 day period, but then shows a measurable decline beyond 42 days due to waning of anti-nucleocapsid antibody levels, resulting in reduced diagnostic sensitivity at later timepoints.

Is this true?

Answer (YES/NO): NO